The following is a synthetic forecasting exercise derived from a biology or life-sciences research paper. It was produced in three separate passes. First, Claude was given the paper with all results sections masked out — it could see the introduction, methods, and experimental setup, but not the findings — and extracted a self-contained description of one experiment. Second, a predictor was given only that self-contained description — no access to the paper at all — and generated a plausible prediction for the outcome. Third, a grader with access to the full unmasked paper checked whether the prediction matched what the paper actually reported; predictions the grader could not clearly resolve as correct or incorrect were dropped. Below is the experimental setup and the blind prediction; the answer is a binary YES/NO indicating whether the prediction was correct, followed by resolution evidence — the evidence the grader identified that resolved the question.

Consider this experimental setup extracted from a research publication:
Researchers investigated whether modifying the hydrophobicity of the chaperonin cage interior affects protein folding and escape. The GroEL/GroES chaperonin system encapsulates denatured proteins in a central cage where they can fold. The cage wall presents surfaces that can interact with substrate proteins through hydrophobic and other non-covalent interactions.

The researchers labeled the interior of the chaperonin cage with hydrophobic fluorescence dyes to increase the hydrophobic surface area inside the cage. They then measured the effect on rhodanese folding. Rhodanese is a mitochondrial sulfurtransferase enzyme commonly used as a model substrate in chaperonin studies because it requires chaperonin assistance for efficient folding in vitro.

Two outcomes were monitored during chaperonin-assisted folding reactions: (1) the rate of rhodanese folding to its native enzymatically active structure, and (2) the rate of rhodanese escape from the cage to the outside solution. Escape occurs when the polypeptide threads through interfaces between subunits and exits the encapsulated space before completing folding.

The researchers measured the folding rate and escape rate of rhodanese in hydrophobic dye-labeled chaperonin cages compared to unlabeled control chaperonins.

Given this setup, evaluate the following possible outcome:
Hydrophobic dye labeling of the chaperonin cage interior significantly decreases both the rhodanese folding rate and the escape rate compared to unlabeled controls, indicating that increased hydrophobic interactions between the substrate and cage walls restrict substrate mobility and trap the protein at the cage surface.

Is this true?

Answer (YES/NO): YES